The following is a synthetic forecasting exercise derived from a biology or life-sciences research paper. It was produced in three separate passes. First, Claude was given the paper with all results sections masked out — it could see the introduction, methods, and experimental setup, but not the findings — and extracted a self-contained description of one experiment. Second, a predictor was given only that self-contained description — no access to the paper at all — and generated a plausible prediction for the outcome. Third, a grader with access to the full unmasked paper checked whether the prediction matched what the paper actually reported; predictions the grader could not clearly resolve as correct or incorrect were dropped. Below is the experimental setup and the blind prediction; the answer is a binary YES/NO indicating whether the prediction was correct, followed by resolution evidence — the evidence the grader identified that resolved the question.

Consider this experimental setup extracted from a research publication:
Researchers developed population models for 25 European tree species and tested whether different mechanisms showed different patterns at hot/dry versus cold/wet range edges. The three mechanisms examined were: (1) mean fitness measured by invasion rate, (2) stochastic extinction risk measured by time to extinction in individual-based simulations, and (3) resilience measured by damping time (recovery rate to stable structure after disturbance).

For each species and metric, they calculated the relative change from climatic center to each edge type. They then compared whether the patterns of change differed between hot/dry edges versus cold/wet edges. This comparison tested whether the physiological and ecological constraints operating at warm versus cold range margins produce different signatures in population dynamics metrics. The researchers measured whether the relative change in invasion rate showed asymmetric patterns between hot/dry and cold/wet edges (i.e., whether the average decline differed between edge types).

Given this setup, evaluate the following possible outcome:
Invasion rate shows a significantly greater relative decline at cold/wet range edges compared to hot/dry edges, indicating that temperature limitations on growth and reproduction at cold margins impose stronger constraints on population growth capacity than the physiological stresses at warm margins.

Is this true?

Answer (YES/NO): NO